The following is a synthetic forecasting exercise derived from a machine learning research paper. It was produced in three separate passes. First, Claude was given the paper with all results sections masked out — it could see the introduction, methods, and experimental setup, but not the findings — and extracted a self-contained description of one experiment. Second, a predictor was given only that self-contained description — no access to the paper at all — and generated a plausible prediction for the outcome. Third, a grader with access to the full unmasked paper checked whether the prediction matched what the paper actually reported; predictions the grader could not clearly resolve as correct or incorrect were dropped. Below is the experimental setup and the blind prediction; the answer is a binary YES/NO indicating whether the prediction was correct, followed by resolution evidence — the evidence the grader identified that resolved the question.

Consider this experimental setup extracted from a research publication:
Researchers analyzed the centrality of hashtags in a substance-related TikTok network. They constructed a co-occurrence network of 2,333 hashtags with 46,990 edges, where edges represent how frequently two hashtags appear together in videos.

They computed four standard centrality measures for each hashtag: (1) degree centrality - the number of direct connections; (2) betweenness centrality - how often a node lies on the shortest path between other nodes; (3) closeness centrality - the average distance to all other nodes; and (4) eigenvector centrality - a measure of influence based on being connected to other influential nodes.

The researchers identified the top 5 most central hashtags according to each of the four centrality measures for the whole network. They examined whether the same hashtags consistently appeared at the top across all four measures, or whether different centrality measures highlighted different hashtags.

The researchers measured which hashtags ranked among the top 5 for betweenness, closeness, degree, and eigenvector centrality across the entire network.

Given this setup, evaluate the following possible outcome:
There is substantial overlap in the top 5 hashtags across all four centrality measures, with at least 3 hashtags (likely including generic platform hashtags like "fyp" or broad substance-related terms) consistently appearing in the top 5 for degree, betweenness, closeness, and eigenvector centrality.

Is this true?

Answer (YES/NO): YES